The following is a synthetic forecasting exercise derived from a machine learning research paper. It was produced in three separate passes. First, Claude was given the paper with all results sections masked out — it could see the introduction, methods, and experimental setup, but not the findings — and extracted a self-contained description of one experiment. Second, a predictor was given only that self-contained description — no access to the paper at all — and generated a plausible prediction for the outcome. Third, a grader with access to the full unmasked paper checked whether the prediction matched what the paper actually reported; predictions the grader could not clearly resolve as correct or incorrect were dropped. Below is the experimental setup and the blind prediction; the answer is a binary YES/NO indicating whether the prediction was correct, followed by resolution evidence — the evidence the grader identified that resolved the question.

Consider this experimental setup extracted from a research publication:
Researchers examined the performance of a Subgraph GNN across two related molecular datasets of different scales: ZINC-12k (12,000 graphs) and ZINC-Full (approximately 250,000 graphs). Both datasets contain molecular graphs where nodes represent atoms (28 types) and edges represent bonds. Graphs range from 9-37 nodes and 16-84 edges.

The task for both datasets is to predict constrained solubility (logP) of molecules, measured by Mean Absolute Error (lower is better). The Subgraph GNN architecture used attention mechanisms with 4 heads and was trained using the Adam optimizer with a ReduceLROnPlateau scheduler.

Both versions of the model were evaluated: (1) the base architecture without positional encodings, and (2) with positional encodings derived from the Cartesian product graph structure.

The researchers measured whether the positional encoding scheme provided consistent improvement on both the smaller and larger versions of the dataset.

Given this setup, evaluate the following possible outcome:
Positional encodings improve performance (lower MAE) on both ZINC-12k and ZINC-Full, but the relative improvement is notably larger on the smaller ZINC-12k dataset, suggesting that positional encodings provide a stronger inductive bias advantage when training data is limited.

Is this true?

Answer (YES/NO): NO